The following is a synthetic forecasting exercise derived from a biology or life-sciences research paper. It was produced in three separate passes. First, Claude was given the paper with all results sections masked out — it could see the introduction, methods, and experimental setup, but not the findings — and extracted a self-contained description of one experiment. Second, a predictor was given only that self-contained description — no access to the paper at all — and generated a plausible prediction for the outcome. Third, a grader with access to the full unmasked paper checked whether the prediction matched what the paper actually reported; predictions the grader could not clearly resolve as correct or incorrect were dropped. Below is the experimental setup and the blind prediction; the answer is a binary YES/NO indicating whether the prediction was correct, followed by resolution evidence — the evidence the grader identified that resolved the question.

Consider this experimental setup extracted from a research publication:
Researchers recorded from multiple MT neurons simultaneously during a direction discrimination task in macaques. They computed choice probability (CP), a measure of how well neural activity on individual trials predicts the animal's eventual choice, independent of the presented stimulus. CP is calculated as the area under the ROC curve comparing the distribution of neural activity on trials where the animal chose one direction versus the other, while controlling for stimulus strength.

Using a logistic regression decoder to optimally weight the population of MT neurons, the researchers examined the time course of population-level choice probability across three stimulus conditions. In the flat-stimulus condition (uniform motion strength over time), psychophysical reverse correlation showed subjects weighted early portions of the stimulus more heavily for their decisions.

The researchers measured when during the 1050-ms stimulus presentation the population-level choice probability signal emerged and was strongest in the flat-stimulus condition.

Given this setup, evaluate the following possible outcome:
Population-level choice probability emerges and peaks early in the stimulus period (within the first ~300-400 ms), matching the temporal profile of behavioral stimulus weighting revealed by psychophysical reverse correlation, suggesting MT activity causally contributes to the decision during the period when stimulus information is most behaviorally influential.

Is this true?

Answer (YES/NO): NO